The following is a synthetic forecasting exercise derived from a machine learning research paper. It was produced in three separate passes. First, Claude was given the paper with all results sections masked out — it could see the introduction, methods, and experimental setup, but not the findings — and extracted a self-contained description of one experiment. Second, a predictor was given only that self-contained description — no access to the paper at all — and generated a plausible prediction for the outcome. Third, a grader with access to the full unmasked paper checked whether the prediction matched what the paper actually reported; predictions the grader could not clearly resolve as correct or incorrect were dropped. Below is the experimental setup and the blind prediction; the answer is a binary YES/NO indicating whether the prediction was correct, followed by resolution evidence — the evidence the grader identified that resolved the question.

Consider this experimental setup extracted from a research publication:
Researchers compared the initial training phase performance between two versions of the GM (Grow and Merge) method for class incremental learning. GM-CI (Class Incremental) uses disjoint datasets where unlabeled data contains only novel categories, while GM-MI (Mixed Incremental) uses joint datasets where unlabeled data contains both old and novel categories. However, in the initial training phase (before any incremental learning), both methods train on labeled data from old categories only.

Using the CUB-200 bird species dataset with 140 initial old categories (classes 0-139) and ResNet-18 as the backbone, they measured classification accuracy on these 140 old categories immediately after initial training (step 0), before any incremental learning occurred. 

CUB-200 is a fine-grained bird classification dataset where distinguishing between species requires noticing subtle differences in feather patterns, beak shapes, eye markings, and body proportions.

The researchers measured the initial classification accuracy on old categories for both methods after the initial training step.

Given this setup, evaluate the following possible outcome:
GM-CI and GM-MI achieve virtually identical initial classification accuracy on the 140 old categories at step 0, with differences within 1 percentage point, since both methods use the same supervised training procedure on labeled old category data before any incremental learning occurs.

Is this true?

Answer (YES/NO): NO